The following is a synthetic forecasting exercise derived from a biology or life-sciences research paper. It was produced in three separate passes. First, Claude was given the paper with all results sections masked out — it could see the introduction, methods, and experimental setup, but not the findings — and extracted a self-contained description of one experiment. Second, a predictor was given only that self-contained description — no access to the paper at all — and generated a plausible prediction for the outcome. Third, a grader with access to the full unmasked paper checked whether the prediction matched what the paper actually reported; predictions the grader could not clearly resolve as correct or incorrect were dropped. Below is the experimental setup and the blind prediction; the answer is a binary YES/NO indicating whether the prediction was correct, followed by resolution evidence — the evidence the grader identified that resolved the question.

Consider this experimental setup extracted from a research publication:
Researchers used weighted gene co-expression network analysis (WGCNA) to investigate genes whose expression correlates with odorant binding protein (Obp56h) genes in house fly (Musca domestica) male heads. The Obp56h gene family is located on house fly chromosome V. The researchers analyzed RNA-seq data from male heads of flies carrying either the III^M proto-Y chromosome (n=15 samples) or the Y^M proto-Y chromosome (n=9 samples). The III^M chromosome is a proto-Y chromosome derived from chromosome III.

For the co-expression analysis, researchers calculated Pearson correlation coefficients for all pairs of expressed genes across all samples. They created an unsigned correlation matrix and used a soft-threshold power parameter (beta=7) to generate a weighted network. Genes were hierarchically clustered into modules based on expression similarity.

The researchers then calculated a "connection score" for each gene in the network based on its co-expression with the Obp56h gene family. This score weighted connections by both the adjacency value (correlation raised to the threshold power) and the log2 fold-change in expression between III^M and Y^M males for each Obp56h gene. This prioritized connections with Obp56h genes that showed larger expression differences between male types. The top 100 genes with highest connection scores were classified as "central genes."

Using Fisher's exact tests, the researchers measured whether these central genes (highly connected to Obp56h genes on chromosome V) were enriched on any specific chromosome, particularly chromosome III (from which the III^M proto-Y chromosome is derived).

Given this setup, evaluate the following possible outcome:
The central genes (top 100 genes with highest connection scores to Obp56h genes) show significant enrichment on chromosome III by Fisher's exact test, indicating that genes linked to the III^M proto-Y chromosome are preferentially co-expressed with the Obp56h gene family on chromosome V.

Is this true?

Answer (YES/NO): YES